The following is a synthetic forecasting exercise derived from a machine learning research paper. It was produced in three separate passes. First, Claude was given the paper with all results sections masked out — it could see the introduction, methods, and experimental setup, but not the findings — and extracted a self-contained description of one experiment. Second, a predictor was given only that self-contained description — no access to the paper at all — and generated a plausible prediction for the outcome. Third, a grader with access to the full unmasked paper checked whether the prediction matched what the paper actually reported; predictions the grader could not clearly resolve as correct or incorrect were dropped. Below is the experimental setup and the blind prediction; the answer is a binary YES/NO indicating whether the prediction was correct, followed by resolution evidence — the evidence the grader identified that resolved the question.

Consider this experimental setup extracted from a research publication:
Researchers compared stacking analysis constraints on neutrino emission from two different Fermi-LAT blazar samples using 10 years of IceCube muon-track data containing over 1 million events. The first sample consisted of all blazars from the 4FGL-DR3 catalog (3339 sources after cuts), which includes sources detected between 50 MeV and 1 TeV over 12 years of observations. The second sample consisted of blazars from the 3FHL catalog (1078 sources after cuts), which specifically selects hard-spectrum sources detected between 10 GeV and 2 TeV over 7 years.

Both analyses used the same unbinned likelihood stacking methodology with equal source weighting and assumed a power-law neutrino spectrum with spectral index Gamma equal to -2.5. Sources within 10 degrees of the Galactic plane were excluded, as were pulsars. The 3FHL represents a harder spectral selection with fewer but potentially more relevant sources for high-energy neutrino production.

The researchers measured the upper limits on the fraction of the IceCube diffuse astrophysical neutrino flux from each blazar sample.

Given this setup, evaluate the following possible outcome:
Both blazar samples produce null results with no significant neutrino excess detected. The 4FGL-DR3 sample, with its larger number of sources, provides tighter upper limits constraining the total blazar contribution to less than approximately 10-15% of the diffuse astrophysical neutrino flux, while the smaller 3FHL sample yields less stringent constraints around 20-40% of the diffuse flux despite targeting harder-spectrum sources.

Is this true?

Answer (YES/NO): NO